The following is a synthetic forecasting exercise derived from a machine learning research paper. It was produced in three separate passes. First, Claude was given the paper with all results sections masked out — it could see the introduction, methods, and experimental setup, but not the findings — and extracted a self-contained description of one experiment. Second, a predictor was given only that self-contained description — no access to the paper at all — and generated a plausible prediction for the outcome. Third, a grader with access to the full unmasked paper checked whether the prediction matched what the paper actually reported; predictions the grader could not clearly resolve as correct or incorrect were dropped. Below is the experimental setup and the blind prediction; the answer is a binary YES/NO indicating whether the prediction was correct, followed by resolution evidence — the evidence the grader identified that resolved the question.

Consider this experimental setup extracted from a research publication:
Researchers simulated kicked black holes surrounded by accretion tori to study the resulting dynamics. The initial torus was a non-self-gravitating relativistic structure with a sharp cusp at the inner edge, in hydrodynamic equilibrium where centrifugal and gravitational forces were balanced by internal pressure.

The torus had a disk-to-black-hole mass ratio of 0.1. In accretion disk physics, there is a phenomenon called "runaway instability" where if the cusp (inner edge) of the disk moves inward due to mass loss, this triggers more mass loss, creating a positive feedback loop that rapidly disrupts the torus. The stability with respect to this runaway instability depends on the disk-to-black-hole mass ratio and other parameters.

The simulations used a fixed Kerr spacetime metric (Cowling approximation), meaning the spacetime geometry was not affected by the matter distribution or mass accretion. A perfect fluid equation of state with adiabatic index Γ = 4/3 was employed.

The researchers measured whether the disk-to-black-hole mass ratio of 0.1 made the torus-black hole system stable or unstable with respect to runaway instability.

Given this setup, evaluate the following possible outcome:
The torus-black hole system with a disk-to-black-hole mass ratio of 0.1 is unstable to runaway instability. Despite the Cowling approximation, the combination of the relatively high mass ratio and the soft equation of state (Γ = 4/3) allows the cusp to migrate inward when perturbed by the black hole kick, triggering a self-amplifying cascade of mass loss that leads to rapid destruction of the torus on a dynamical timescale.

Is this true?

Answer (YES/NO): NO